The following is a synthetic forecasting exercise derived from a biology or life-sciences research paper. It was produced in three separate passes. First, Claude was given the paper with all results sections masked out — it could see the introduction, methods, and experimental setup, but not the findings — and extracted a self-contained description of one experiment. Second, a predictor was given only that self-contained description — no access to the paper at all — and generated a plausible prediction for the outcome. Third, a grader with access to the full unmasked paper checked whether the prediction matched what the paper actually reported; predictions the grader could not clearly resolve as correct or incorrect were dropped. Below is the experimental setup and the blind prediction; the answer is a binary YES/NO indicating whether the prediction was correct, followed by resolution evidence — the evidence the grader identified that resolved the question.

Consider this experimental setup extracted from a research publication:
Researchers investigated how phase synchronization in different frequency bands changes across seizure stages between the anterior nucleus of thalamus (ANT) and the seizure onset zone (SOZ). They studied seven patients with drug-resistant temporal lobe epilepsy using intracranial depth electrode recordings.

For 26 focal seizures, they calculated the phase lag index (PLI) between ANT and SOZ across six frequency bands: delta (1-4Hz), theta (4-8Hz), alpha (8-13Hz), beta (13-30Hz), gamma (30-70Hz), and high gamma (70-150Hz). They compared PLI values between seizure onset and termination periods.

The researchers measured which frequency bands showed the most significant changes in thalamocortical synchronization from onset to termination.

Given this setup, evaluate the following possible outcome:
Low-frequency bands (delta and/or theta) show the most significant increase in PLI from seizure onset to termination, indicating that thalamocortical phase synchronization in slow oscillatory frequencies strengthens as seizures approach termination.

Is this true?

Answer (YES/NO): NO